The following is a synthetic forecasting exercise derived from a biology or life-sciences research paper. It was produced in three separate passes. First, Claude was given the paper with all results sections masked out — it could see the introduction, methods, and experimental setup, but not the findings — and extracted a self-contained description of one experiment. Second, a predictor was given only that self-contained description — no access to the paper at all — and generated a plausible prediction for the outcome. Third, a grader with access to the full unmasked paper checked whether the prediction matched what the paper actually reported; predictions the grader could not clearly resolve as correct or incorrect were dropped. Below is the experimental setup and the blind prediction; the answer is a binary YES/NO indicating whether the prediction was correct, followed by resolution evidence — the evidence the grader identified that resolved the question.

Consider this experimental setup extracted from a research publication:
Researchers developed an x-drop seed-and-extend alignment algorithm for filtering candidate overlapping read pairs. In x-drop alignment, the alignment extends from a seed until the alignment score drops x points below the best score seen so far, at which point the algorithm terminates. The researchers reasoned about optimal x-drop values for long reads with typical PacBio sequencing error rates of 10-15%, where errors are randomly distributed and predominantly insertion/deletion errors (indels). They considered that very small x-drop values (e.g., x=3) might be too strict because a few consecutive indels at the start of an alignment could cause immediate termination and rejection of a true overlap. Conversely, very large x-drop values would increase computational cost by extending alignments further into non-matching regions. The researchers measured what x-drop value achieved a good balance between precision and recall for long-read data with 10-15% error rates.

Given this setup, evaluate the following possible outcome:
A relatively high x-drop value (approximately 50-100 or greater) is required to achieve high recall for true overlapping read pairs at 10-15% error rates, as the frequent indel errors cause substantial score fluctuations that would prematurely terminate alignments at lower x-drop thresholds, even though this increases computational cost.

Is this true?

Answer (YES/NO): NO